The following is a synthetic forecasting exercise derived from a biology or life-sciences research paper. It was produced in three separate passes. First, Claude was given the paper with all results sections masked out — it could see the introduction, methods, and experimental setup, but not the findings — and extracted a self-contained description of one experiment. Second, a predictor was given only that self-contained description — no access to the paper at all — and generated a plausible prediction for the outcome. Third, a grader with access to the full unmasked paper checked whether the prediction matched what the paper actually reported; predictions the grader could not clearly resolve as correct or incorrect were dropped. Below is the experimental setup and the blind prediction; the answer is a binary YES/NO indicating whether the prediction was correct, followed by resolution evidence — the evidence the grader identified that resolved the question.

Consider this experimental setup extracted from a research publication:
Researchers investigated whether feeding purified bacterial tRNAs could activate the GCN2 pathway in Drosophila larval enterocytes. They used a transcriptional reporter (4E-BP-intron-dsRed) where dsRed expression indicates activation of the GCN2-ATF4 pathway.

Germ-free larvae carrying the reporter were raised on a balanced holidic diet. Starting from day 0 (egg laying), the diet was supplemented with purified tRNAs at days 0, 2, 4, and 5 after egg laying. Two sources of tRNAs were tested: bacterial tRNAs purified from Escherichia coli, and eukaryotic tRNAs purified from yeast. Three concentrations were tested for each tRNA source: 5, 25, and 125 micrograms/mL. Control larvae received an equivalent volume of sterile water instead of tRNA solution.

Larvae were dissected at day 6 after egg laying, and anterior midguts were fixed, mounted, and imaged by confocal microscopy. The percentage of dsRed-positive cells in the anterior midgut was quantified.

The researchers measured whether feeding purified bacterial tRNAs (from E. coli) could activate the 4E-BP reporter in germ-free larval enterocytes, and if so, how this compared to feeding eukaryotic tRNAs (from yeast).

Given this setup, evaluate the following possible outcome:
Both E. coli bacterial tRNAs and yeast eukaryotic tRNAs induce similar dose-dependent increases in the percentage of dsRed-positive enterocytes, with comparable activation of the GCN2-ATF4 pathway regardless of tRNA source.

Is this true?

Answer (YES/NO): NO